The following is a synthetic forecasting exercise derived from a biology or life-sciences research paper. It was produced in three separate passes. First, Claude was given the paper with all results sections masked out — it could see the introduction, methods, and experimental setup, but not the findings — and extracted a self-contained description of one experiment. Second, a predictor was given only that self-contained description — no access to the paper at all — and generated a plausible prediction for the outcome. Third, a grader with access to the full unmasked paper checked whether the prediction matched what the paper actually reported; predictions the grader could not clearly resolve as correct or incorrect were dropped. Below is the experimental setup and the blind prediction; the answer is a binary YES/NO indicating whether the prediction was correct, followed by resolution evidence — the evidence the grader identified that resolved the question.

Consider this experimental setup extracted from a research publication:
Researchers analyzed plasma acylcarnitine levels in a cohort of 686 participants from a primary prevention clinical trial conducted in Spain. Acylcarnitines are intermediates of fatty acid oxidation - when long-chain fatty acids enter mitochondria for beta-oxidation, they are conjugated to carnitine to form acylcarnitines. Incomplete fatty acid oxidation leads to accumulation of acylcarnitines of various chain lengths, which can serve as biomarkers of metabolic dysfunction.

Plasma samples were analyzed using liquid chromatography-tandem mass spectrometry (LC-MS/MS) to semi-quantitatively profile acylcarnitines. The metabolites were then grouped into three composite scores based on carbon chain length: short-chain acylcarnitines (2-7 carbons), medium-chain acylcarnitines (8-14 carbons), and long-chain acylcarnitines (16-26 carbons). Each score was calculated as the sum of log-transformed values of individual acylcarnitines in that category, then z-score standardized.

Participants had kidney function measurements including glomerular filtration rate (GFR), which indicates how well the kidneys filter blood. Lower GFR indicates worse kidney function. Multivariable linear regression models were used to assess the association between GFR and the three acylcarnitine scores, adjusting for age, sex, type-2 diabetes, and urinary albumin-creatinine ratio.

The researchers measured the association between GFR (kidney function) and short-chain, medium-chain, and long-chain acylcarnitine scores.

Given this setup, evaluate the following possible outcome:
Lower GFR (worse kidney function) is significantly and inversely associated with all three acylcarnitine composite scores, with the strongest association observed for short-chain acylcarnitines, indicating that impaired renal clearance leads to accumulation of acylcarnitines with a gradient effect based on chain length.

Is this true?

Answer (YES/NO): NO